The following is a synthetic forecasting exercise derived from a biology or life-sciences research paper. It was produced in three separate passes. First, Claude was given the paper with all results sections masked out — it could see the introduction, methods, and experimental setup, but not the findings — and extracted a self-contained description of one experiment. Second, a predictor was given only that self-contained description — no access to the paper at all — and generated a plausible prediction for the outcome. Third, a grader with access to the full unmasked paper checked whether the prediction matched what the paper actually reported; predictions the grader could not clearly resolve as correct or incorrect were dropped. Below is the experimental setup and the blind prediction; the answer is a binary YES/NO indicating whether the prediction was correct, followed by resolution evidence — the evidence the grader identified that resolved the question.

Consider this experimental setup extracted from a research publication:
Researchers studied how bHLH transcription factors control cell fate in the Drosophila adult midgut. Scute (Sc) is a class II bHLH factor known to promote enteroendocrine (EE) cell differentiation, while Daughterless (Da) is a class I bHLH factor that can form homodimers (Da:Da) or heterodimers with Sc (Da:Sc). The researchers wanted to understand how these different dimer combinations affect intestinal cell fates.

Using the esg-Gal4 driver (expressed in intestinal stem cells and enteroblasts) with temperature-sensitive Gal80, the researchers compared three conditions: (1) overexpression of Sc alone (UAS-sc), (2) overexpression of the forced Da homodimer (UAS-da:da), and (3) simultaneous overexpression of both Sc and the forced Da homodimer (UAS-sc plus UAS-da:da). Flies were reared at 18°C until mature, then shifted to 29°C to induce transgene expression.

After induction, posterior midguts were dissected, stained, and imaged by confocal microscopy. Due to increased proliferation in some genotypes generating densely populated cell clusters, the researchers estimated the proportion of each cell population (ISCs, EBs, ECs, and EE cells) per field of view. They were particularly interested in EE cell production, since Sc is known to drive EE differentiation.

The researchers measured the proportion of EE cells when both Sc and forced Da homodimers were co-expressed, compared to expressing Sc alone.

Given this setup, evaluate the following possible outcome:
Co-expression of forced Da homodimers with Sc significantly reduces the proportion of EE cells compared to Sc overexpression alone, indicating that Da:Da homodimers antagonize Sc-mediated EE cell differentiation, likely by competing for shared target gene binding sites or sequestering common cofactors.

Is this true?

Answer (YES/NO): YES